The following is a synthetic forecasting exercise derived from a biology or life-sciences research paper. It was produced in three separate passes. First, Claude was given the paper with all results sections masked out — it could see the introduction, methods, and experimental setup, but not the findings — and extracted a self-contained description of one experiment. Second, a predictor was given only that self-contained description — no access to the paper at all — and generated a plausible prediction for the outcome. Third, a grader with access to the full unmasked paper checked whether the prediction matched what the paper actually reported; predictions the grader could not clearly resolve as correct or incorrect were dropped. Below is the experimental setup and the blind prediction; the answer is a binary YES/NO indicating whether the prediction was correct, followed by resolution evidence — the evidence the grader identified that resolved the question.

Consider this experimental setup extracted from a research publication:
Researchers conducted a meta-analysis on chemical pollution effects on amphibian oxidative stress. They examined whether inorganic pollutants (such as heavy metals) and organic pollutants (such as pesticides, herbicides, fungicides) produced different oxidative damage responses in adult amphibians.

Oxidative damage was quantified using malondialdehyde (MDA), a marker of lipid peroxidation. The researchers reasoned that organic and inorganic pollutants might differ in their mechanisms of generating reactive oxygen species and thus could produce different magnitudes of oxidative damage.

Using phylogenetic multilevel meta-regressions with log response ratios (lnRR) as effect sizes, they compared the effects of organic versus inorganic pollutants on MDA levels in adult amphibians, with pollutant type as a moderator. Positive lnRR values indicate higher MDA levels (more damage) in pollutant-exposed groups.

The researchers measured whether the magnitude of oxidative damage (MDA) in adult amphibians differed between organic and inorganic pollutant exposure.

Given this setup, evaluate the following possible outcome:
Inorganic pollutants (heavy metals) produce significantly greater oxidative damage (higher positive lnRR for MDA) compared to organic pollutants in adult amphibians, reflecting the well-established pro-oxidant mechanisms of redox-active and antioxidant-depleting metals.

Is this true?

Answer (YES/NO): NO